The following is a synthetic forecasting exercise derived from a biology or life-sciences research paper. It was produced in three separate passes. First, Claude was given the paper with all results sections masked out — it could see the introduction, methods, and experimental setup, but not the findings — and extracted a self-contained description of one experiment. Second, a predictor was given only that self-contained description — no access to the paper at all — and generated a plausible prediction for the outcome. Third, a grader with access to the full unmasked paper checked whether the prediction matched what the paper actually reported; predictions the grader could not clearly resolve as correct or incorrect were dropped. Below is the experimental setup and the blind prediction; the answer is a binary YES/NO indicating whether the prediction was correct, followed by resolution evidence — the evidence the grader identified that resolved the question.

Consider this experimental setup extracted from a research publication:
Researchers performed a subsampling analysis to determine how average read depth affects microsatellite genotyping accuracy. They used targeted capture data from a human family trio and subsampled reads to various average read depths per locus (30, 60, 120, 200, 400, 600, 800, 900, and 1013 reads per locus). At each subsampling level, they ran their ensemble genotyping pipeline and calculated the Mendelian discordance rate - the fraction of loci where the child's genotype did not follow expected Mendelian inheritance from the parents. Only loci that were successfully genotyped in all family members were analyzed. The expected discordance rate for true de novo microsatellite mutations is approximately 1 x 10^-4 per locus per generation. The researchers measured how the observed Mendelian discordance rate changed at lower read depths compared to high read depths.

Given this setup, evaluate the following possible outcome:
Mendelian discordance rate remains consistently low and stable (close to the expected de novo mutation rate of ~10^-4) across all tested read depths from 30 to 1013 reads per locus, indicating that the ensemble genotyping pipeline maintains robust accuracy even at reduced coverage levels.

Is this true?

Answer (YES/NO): NO